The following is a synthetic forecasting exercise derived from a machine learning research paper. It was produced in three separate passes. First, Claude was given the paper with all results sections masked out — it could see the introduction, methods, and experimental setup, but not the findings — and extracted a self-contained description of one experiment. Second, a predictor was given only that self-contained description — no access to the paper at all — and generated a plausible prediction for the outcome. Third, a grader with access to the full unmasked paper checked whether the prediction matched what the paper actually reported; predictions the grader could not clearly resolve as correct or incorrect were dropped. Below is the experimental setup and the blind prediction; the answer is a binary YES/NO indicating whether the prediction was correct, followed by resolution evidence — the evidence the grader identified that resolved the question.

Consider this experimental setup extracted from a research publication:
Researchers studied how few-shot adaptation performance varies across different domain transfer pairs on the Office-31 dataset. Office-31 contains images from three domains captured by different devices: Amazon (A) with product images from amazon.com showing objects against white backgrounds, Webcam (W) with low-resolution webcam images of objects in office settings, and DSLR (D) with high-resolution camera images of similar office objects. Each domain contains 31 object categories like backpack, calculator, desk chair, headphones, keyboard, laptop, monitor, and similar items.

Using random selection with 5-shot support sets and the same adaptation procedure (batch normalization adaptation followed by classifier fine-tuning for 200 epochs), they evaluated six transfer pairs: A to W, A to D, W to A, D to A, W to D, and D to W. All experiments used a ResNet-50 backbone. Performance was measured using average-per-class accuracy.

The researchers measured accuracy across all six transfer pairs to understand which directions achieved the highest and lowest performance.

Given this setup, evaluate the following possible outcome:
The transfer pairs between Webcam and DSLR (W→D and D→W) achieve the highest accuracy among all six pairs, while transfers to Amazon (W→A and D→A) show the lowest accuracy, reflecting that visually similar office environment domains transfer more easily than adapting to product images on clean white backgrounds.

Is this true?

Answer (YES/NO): YES